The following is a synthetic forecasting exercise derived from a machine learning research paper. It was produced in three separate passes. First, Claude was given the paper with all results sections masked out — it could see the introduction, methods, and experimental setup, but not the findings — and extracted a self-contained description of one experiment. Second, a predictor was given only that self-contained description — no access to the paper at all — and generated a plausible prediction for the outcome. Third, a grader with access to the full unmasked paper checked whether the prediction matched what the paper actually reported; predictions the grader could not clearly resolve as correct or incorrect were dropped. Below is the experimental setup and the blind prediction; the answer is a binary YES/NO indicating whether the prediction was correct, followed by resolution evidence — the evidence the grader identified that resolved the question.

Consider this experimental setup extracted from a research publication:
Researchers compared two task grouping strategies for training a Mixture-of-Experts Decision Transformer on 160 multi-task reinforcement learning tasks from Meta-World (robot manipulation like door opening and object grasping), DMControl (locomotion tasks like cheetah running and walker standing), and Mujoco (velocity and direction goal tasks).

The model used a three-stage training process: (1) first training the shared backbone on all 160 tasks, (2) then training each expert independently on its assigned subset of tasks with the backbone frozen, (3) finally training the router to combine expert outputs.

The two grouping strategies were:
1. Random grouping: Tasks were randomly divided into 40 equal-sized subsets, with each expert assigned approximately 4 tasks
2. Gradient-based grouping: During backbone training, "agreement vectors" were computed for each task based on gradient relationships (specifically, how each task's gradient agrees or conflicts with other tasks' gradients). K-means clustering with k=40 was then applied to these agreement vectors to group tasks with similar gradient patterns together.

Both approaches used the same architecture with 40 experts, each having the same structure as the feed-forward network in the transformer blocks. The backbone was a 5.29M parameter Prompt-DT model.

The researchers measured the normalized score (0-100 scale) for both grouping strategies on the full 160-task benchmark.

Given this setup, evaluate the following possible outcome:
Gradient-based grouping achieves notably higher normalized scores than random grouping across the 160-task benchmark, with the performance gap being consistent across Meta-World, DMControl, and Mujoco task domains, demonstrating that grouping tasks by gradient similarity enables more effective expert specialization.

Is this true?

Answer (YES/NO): NO